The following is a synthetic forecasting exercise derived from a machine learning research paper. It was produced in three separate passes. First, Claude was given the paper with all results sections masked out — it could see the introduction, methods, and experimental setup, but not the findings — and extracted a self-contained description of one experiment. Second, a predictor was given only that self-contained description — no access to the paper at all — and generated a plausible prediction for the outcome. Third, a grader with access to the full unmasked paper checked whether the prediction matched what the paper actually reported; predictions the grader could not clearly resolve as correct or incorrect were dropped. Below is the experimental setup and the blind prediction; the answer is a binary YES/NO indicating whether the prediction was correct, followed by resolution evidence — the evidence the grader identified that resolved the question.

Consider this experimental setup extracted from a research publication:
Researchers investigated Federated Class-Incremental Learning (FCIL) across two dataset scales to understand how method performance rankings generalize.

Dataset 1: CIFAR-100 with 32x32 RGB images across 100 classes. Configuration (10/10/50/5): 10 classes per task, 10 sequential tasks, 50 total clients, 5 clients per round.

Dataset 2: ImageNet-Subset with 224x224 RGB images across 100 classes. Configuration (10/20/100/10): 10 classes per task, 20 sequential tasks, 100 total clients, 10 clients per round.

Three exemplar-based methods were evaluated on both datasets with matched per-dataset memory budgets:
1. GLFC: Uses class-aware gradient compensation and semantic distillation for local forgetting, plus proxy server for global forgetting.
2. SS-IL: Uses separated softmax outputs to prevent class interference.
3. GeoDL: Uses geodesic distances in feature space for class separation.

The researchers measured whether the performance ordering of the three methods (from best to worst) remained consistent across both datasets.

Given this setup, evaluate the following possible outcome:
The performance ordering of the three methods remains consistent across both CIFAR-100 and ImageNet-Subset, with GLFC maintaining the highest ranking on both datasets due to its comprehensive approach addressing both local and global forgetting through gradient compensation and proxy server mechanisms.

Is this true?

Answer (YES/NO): YES